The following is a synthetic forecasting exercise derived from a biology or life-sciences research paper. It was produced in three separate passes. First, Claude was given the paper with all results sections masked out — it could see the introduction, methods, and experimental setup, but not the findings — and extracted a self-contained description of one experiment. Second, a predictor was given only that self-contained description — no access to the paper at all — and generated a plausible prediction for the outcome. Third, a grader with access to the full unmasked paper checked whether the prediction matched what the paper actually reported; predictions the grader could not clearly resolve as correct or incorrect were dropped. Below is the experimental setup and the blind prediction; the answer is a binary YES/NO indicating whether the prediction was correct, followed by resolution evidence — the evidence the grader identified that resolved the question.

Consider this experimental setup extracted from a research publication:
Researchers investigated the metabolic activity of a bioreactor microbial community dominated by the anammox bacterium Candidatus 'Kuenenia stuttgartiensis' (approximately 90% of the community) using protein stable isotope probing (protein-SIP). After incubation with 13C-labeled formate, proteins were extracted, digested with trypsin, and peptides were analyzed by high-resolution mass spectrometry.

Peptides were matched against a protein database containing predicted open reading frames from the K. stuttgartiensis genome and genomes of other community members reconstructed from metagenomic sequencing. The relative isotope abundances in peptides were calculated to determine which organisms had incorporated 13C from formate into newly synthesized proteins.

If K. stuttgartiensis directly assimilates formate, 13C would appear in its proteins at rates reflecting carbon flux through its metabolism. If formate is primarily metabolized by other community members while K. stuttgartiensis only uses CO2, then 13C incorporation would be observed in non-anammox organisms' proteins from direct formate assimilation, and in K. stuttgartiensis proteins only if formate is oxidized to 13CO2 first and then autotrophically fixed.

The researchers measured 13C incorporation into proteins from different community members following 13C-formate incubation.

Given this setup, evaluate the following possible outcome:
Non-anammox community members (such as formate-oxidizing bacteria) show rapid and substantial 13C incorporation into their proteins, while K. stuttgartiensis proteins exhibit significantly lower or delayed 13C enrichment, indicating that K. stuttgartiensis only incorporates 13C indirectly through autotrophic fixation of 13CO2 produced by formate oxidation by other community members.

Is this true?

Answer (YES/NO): NO